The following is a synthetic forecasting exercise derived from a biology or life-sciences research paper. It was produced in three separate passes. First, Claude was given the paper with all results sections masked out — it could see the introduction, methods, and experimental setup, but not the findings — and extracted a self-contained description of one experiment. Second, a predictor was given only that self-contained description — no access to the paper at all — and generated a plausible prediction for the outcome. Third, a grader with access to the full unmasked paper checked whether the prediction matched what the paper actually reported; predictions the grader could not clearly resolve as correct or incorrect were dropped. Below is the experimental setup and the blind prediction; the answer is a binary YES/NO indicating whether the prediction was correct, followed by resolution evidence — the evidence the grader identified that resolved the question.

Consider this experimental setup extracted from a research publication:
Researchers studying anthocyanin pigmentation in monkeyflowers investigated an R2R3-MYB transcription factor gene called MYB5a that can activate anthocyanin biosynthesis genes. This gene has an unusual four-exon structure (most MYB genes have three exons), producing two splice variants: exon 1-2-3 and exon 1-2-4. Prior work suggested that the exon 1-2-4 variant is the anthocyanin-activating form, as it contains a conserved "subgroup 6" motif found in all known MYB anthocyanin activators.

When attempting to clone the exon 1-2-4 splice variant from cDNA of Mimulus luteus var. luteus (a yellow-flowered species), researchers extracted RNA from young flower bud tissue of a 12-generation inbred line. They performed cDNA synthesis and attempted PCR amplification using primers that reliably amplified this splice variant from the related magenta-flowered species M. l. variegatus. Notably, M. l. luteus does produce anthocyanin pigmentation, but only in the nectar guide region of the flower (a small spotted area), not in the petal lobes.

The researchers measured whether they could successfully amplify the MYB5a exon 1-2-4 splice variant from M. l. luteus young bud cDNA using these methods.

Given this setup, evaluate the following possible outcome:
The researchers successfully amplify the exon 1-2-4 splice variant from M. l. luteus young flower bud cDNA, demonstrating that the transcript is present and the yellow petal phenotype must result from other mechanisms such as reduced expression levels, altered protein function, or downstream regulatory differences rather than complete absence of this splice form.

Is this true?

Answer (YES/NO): NO